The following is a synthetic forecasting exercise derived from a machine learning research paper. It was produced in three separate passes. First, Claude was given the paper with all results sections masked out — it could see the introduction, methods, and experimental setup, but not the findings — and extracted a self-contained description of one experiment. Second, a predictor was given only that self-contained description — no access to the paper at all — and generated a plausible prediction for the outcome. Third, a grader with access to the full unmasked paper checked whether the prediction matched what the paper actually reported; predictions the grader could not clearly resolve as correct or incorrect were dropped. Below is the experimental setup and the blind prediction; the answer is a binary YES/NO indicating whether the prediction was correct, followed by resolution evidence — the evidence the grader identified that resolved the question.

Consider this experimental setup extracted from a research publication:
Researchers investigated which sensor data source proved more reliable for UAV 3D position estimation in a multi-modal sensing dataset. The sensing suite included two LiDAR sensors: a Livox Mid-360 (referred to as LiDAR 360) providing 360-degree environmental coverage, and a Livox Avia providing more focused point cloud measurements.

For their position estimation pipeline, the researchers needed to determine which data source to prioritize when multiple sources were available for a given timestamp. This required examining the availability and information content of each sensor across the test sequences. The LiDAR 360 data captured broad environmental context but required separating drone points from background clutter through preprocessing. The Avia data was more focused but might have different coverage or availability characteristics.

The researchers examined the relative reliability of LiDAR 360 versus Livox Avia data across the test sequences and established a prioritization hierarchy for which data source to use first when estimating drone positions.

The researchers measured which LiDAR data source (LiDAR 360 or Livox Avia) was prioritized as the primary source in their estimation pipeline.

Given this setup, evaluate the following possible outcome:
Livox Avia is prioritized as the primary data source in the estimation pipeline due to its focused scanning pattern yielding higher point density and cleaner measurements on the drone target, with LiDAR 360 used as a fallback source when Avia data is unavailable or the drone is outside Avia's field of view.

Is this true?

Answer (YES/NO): NO